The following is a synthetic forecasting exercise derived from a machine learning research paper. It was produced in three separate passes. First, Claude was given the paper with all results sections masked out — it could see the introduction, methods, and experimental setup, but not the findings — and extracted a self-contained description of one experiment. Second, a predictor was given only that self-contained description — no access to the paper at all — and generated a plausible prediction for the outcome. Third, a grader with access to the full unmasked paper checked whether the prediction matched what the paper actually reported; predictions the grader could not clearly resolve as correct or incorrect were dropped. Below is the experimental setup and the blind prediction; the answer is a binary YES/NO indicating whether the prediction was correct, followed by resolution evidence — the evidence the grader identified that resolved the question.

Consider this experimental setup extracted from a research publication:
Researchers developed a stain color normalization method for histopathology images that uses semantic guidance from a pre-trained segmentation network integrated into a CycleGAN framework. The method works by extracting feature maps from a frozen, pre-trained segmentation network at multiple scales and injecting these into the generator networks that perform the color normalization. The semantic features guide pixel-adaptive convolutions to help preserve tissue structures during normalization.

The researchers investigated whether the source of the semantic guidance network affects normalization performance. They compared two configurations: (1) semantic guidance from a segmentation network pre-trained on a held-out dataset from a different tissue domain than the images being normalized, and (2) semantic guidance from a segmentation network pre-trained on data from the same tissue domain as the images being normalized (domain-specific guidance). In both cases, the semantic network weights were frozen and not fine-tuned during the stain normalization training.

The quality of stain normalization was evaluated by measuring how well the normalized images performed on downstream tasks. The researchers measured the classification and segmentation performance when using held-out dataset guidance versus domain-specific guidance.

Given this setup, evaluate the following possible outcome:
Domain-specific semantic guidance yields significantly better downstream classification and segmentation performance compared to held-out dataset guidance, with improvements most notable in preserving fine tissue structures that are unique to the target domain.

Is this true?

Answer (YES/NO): NO